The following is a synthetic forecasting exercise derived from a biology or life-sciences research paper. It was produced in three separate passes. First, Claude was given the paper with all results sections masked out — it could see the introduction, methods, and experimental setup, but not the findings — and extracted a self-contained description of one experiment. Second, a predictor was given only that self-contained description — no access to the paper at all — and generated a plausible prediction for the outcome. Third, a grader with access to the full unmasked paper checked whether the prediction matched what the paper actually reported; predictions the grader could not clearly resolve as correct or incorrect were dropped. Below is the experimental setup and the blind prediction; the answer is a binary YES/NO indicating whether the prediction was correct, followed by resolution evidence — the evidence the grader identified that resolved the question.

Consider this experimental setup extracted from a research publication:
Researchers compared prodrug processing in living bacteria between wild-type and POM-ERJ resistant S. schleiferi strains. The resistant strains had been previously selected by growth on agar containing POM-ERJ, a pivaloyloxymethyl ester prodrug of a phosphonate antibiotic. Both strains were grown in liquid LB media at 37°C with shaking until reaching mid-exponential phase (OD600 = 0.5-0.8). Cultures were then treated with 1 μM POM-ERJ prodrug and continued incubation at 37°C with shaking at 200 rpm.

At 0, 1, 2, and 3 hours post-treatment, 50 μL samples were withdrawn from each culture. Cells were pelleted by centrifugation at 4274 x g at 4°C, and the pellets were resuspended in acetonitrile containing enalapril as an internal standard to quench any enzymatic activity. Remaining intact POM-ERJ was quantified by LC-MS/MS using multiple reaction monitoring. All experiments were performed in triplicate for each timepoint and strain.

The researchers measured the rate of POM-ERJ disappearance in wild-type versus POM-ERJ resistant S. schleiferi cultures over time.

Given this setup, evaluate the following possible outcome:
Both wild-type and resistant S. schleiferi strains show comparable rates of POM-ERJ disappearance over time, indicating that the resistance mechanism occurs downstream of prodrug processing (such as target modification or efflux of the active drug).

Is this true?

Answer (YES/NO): NO